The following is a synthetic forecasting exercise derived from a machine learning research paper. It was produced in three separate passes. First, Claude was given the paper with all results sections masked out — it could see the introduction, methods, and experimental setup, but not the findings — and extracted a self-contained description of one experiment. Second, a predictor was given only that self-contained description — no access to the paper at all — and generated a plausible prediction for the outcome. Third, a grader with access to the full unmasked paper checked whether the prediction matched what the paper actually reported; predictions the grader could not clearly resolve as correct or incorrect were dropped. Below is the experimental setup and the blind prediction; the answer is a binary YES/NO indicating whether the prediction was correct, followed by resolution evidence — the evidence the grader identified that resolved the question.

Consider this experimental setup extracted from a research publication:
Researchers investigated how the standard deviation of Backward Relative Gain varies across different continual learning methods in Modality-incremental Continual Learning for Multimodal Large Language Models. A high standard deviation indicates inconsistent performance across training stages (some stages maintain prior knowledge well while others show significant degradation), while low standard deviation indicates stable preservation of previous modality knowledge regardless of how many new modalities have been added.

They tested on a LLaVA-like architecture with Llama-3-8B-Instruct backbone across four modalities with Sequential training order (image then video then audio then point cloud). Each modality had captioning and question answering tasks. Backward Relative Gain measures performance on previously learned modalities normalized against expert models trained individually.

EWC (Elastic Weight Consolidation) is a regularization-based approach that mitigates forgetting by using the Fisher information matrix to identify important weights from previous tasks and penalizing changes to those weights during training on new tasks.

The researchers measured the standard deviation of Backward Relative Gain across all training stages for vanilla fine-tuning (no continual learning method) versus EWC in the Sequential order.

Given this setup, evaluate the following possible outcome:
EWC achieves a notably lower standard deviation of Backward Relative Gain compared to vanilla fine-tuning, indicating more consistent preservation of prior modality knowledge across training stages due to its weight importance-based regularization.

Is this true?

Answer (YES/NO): YES